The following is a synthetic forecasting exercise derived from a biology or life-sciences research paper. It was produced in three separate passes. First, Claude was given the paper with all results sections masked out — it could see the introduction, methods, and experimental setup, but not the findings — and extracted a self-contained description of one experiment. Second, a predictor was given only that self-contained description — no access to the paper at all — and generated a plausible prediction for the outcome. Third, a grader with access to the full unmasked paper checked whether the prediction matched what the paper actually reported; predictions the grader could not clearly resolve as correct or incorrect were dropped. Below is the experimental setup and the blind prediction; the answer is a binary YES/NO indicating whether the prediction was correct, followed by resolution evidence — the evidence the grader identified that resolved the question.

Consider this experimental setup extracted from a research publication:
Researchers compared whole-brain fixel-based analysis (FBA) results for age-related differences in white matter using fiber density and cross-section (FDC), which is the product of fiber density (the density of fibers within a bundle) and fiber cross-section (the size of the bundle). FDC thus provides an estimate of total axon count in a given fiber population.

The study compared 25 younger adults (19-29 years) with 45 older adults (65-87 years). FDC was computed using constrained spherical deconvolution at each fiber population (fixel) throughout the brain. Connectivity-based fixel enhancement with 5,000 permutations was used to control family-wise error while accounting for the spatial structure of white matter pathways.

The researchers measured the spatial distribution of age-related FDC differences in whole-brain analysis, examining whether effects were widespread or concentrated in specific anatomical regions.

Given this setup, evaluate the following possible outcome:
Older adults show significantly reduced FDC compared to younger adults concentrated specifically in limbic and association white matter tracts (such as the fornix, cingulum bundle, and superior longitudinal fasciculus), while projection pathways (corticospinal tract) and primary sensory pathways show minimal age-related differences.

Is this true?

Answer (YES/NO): NO